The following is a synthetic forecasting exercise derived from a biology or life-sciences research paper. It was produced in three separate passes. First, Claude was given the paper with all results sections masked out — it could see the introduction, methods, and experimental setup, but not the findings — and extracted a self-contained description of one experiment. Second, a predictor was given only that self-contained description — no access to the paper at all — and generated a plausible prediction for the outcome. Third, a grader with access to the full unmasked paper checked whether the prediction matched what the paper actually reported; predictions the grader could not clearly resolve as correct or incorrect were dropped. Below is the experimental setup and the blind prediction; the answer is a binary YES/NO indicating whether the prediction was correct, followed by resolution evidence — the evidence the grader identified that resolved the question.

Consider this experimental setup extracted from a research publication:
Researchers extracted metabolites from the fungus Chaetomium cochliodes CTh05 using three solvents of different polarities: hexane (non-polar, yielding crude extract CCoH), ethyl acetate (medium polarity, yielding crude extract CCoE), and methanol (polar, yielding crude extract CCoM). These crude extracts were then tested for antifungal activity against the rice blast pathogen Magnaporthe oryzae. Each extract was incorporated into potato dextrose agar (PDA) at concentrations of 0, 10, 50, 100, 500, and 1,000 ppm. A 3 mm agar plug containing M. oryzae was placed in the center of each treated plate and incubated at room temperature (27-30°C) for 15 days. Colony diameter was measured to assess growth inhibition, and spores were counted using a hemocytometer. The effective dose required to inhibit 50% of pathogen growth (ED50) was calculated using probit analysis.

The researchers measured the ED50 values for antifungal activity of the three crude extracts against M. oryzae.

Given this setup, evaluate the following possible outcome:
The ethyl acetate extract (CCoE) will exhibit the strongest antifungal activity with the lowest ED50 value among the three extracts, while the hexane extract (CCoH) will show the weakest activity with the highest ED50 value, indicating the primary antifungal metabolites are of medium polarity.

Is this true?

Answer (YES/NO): YES